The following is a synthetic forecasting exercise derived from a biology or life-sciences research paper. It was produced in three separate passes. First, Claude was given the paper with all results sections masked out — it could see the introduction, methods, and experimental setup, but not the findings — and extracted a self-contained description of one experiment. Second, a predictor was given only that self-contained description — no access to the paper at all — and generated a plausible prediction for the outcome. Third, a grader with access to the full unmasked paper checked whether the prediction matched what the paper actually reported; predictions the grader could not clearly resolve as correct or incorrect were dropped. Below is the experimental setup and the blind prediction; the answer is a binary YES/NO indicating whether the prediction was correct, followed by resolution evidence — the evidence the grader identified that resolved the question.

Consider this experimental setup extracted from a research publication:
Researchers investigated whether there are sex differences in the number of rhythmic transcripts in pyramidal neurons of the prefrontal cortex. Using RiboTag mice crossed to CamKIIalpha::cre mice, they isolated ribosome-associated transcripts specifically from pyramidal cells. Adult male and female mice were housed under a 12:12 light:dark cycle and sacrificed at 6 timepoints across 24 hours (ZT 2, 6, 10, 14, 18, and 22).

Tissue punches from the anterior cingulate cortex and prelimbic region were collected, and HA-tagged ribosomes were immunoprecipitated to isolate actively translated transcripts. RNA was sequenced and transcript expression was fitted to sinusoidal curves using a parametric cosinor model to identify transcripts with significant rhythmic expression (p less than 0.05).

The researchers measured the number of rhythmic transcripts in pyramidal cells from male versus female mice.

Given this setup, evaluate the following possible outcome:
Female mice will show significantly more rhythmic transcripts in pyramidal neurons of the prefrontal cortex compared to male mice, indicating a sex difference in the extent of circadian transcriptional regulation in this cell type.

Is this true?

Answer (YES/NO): NO